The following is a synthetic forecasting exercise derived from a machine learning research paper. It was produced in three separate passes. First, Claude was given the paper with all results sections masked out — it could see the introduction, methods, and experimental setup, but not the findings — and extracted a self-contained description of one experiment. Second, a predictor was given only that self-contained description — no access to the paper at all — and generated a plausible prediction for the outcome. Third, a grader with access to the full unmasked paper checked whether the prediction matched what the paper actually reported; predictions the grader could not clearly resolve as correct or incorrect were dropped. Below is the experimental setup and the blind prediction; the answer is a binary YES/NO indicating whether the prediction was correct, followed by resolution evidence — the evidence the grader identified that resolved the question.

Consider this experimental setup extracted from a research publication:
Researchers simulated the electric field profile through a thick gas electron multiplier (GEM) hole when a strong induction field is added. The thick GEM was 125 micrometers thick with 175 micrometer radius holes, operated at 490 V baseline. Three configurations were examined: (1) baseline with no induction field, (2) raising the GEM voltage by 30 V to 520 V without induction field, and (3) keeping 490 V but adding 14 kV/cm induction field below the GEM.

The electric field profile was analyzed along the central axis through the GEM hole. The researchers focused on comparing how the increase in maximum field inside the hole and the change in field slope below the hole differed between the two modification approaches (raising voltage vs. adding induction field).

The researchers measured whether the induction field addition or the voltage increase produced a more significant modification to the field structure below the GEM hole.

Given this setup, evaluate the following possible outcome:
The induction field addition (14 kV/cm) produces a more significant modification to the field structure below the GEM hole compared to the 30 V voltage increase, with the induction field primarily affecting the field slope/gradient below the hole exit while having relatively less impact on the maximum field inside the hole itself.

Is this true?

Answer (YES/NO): YES